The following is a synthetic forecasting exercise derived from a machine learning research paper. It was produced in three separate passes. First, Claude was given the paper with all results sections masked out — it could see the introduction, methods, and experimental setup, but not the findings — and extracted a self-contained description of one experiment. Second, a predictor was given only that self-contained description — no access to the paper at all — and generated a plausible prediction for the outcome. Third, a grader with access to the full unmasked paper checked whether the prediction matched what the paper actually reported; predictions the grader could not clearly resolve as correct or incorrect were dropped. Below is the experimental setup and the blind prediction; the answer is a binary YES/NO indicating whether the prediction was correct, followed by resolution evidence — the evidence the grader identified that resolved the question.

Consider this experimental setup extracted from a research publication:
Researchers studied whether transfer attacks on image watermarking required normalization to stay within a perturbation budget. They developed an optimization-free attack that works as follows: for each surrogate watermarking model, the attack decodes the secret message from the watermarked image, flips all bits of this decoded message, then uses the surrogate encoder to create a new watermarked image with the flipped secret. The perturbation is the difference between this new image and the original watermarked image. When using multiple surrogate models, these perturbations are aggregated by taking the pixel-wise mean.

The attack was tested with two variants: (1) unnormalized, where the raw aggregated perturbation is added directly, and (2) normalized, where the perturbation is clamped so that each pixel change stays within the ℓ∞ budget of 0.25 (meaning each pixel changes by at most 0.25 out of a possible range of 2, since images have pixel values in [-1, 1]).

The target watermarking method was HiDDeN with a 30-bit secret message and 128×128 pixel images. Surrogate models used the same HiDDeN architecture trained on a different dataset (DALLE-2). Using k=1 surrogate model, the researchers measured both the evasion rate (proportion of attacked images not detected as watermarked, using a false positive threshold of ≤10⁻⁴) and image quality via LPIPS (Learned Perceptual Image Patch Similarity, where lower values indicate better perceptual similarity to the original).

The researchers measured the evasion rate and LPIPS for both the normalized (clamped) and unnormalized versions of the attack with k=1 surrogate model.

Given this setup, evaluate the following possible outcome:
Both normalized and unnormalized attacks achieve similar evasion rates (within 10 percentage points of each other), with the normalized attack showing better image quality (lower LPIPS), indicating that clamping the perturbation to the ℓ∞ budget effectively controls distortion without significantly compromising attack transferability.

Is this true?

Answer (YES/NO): YES